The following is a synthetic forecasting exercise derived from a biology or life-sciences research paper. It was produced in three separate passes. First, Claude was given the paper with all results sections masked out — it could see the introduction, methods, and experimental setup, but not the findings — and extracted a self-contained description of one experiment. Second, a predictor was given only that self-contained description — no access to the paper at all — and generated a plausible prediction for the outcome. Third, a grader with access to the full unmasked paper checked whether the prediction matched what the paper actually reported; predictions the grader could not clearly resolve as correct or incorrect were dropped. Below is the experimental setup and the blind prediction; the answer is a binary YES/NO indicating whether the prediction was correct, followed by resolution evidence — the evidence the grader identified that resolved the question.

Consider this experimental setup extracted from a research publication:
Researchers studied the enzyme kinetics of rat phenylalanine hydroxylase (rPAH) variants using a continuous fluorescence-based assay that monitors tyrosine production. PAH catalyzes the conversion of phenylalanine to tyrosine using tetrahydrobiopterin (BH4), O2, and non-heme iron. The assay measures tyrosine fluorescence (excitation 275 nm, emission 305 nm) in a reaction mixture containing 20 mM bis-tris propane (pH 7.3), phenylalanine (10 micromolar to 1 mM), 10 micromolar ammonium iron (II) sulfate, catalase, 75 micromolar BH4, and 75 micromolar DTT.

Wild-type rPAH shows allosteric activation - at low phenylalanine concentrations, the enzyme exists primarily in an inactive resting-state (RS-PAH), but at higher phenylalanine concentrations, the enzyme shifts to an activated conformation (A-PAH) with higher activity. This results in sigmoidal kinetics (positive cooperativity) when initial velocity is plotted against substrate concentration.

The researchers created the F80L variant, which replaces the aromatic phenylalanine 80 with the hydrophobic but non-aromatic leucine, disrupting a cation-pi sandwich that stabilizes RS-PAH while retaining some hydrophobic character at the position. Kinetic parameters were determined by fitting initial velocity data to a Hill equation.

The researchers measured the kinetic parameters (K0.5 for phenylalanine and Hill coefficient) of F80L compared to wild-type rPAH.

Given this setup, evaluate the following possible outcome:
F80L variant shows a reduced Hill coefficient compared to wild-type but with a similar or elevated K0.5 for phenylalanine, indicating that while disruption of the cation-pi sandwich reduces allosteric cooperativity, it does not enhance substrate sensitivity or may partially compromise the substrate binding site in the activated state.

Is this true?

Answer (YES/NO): NO